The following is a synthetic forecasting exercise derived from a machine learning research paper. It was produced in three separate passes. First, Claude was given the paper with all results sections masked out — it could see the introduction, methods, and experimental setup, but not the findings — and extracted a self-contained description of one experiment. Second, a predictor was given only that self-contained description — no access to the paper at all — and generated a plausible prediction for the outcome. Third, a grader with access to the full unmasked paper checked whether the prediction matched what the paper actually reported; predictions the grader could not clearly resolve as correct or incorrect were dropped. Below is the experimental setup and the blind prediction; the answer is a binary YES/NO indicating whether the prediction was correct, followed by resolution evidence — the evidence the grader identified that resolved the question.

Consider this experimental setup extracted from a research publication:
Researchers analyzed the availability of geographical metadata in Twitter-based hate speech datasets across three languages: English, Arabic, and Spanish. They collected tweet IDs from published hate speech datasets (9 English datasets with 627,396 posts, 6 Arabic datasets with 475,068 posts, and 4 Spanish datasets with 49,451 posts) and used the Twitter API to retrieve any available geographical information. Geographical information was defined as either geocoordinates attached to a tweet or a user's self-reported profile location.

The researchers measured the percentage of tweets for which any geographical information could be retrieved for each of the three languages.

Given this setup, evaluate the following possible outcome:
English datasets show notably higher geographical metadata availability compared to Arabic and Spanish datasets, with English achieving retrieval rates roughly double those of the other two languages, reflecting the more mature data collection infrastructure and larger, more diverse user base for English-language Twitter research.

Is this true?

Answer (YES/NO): NO